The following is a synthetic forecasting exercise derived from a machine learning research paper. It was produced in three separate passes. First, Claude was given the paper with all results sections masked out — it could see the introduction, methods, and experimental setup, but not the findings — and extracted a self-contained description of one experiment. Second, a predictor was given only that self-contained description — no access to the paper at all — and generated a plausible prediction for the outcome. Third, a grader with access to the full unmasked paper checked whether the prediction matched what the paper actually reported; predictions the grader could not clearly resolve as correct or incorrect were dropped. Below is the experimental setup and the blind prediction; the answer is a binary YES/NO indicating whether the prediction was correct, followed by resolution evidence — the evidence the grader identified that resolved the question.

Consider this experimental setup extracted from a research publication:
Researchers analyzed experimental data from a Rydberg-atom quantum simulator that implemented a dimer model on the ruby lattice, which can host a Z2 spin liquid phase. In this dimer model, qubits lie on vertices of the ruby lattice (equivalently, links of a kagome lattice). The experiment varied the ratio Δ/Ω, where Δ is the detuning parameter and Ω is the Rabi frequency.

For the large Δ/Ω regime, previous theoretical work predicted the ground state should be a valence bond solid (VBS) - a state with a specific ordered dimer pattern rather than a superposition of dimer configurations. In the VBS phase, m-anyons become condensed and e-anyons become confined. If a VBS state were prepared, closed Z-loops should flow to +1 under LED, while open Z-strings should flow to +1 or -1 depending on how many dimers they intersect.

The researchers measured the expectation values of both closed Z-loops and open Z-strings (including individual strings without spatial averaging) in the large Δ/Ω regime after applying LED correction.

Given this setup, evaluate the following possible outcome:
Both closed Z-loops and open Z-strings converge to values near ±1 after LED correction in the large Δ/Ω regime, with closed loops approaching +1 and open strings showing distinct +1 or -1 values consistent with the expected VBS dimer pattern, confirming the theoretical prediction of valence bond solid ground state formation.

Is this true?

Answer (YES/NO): NO